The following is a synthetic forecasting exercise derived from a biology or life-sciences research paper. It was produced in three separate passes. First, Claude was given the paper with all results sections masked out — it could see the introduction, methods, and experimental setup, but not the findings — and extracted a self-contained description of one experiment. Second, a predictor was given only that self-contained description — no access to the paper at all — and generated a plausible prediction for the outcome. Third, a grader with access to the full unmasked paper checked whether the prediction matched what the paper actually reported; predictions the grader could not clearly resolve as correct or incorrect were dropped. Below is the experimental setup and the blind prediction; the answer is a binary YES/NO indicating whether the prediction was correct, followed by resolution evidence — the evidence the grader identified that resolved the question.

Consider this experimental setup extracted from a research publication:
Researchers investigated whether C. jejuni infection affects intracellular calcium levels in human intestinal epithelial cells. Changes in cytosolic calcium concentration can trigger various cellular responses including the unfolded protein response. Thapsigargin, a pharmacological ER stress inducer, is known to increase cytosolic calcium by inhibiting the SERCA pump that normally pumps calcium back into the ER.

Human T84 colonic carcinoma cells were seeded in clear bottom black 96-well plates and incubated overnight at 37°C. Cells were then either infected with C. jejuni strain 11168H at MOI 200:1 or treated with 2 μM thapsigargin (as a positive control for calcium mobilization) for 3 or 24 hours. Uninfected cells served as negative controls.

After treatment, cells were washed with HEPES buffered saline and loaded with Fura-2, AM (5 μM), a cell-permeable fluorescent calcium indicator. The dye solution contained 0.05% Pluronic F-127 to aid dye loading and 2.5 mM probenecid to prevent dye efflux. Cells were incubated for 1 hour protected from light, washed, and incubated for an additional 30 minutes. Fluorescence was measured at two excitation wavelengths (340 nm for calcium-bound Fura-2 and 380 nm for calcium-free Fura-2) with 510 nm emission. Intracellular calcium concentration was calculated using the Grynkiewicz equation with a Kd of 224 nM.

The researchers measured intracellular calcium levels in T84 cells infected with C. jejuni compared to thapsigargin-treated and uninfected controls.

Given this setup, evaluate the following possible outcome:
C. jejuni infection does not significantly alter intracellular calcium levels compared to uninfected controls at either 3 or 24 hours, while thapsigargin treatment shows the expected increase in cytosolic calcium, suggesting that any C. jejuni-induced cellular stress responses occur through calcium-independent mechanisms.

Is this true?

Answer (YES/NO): NO